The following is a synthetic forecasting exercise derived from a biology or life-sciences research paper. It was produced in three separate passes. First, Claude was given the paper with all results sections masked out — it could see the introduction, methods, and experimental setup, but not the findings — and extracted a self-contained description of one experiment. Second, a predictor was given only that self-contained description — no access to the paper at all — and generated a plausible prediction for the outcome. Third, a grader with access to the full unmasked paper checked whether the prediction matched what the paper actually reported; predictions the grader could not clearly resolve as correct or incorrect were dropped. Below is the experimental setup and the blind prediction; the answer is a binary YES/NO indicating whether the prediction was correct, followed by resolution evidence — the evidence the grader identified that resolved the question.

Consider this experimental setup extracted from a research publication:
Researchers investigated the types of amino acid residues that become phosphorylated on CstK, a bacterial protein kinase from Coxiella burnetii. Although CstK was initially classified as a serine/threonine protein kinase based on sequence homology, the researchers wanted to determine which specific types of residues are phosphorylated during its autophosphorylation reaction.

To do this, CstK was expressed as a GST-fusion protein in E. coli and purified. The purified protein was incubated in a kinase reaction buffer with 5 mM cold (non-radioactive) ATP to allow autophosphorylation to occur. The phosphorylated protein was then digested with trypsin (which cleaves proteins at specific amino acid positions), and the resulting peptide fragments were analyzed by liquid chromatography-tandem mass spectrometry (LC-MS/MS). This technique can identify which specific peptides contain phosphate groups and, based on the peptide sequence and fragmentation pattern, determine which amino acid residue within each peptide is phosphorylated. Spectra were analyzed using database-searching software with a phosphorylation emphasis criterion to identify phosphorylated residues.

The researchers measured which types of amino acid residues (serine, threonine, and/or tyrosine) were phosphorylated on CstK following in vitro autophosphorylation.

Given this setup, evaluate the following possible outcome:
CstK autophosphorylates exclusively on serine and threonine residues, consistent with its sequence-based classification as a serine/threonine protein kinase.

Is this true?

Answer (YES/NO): NO